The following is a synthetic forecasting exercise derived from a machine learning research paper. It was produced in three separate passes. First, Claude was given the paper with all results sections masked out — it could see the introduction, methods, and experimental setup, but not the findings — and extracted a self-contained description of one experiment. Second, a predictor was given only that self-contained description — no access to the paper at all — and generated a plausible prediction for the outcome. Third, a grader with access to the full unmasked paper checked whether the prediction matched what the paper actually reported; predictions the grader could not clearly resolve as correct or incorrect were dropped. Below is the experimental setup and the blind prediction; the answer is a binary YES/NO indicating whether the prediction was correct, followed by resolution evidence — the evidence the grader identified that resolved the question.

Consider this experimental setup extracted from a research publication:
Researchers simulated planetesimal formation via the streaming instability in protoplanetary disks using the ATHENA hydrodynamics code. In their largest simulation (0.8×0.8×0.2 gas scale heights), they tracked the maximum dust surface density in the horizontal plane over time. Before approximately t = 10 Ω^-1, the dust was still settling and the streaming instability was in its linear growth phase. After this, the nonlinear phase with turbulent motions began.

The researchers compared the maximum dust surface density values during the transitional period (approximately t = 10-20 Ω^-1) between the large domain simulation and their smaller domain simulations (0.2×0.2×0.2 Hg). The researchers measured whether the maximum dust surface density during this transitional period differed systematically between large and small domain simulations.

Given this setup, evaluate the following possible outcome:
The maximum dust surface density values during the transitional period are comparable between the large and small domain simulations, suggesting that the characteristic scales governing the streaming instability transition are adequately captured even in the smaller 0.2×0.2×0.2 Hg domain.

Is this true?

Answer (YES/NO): NO